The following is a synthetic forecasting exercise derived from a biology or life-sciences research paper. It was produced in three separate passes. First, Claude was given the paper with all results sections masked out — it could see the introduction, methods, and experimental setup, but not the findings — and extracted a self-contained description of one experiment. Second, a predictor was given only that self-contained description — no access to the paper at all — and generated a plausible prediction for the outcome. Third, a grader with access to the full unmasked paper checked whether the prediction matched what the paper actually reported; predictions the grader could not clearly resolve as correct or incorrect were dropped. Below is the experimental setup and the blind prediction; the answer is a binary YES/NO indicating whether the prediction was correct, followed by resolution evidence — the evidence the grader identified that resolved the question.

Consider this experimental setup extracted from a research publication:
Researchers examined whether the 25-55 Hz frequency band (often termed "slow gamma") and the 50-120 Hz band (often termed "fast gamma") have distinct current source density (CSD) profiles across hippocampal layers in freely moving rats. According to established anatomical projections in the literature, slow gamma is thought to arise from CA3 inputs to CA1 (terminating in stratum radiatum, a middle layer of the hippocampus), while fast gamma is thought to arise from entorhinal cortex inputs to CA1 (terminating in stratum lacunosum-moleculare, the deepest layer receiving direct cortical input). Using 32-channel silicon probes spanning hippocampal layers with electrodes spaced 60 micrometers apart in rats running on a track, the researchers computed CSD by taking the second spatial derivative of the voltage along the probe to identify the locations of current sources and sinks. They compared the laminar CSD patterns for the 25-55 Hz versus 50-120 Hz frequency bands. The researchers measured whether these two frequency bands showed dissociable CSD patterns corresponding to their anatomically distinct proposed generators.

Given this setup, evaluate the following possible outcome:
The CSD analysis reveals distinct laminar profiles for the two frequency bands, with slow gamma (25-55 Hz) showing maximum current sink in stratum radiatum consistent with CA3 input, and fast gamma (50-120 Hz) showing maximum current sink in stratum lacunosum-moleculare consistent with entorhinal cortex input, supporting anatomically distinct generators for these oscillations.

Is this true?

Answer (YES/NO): NO